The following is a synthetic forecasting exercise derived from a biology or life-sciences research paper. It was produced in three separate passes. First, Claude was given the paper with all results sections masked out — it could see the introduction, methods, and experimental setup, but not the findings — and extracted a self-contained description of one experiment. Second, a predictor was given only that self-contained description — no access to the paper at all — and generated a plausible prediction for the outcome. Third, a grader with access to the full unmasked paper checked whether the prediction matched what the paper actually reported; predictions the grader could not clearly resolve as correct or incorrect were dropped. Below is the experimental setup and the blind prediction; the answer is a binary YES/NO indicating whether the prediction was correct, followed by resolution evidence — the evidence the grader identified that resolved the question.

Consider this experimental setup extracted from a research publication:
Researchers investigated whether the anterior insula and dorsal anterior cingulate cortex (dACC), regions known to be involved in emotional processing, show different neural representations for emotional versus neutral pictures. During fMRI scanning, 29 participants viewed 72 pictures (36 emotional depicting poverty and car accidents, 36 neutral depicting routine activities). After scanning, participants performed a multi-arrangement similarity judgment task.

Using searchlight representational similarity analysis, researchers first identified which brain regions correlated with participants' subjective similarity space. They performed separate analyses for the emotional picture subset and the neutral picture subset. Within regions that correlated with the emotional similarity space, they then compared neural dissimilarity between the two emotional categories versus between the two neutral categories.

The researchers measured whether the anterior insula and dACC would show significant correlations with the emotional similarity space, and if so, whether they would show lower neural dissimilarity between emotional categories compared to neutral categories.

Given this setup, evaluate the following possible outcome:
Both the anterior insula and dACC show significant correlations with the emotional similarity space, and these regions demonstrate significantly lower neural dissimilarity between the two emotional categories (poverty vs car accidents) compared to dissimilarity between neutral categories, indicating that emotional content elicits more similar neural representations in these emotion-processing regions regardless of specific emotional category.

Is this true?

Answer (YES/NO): YES